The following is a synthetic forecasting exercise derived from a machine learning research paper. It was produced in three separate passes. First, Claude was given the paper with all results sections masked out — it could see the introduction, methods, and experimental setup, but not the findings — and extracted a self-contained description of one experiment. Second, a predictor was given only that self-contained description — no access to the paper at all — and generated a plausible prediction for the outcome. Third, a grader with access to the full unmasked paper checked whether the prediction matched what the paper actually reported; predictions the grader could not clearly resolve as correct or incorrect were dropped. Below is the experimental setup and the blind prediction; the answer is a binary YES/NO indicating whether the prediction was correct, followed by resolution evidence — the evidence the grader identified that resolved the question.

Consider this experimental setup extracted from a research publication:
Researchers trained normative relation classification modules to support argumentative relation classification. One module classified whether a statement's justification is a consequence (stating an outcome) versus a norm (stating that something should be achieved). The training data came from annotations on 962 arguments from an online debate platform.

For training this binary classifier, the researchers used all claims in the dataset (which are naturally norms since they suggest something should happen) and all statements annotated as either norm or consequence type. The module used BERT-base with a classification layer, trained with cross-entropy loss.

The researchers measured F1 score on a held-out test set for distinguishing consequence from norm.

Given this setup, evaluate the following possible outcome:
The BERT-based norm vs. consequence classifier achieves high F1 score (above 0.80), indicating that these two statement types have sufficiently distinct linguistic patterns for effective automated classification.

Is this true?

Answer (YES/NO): YES